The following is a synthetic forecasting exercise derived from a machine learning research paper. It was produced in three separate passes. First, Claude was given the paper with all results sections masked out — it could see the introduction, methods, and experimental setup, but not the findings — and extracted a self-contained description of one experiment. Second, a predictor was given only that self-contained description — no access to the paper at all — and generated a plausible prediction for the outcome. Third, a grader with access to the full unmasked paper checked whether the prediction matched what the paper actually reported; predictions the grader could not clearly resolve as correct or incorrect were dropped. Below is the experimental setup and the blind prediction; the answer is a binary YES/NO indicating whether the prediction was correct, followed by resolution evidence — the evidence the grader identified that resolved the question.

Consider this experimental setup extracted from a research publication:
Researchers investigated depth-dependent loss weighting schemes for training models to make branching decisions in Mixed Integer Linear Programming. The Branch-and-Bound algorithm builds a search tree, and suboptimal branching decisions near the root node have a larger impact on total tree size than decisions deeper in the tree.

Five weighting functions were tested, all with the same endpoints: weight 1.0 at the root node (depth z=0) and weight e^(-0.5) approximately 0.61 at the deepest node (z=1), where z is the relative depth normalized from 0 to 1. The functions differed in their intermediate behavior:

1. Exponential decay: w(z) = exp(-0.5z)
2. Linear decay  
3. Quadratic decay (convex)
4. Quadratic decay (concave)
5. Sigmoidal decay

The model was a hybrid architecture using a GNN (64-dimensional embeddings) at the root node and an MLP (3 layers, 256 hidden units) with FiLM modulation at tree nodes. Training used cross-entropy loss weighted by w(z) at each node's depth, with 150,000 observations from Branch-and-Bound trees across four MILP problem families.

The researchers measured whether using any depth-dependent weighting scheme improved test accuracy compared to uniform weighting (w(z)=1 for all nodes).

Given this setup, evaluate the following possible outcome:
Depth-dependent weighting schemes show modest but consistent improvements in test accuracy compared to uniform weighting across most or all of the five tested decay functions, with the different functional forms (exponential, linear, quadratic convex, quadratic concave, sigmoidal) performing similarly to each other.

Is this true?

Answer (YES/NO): NO